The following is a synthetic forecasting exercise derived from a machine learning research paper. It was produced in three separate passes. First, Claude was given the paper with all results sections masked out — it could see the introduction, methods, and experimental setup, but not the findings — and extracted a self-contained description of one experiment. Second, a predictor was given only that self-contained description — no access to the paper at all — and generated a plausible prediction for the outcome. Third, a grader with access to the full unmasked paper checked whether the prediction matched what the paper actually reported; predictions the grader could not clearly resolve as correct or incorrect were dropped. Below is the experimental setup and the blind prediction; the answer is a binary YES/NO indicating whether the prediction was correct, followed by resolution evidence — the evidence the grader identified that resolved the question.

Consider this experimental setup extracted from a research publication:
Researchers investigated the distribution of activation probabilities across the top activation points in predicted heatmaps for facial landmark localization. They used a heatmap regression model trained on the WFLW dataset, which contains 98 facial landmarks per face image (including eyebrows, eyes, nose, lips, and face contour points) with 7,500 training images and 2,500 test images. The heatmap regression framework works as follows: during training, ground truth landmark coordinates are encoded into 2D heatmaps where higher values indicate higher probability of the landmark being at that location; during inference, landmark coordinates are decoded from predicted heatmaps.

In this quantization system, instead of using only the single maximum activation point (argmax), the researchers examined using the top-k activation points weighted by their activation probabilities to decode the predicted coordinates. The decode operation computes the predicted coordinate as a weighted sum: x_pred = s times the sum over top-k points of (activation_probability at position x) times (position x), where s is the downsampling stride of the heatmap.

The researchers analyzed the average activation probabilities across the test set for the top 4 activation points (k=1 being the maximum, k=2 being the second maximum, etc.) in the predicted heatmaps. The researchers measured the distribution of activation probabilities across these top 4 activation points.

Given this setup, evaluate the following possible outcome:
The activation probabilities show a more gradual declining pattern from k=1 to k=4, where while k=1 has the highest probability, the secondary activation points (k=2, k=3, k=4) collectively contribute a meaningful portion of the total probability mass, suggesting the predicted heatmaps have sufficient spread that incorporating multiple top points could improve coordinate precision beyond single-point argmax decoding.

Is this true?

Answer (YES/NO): YES